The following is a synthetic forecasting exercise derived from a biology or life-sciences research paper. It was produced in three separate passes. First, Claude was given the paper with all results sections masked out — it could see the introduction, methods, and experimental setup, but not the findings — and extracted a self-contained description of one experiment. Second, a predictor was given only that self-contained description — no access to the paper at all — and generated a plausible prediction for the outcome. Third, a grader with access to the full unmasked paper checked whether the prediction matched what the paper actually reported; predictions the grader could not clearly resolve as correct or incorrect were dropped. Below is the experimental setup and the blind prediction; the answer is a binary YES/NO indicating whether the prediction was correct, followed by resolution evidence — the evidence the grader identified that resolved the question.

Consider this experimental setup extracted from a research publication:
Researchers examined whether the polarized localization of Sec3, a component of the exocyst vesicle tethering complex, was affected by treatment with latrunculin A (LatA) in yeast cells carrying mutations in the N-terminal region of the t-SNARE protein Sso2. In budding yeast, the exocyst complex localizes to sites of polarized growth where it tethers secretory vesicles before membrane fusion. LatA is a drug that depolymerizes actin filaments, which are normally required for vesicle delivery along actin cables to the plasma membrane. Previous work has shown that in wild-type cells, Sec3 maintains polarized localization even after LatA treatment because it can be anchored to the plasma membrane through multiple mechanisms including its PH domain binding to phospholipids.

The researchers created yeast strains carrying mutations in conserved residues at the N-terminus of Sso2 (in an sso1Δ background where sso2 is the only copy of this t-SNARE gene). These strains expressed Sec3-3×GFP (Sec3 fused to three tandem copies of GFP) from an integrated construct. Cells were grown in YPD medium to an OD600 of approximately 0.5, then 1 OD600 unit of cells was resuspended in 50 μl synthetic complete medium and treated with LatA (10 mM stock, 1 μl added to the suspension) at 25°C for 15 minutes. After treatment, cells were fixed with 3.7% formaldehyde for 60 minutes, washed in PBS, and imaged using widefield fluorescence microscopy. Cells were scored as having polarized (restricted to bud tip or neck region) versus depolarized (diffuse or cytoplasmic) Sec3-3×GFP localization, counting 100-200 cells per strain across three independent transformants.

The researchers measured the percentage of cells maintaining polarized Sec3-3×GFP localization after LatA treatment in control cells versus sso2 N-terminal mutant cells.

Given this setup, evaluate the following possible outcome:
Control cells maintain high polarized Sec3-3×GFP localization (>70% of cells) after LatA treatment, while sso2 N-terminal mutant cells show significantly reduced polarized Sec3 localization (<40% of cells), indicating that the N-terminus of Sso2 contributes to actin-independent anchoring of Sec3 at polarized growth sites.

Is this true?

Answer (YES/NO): NO